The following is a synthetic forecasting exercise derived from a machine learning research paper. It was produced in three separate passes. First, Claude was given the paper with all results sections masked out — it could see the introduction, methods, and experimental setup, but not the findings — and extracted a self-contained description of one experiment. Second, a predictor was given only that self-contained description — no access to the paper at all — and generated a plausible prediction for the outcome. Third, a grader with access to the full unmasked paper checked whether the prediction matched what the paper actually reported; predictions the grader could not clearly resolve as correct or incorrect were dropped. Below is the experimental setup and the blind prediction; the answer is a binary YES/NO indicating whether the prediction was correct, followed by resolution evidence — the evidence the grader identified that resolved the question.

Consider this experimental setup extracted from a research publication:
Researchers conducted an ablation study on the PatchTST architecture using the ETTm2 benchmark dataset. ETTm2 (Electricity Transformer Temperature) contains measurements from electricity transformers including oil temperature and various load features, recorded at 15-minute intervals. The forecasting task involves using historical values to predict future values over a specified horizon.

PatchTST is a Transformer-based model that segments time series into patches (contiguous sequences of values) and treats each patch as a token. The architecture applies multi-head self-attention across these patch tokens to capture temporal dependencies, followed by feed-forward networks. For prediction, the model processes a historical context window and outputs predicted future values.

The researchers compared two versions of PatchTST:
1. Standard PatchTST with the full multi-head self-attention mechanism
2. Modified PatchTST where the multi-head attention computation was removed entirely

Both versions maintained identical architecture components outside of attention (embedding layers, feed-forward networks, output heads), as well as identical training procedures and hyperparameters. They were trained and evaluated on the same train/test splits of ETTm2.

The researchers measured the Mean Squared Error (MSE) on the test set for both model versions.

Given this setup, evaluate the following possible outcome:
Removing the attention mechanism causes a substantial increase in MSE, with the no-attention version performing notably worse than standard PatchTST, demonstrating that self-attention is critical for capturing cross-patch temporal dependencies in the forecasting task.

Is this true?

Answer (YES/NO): NO